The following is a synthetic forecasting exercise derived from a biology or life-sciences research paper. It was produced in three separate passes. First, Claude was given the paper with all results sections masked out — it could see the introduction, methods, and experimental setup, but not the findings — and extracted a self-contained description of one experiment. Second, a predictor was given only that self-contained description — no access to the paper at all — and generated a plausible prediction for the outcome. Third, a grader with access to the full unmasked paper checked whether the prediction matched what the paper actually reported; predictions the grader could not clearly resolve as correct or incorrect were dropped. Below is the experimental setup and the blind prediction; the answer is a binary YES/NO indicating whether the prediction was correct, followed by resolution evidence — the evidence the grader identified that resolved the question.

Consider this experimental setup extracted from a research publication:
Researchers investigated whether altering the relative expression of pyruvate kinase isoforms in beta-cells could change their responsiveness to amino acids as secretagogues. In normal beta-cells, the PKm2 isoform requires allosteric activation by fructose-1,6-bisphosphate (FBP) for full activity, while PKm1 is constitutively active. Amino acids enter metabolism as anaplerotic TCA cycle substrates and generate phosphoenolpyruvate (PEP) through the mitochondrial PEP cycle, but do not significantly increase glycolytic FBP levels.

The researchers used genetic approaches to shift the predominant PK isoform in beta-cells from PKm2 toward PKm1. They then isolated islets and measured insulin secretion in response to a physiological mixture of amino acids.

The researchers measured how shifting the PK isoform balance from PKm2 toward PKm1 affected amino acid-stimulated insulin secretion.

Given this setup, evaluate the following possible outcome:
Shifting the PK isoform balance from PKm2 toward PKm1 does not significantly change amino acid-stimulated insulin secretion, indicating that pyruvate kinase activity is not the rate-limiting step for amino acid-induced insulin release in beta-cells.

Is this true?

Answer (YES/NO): NO